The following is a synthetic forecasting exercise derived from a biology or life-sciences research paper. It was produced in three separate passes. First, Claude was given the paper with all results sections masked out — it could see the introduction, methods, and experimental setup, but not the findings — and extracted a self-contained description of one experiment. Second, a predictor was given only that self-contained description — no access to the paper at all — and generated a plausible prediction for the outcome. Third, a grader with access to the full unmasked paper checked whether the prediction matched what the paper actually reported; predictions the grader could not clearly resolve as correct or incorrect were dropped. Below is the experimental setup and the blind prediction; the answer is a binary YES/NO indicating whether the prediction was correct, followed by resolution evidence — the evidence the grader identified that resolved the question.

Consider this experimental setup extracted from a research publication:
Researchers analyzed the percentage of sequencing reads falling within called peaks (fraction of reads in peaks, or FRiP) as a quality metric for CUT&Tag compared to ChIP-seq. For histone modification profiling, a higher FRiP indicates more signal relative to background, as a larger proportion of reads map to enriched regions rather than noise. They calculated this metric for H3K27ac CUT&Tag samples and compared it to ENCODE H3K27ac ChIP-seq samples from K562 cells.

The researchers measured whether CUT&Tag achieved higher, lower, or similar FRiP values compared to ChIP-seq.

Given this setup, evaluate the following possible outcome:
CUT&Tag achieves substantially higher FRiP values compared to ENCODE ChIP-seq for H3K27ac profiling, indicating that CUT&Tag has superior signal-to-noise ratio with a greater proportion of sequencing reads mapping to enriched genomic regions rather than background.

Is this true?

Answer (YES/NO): NO